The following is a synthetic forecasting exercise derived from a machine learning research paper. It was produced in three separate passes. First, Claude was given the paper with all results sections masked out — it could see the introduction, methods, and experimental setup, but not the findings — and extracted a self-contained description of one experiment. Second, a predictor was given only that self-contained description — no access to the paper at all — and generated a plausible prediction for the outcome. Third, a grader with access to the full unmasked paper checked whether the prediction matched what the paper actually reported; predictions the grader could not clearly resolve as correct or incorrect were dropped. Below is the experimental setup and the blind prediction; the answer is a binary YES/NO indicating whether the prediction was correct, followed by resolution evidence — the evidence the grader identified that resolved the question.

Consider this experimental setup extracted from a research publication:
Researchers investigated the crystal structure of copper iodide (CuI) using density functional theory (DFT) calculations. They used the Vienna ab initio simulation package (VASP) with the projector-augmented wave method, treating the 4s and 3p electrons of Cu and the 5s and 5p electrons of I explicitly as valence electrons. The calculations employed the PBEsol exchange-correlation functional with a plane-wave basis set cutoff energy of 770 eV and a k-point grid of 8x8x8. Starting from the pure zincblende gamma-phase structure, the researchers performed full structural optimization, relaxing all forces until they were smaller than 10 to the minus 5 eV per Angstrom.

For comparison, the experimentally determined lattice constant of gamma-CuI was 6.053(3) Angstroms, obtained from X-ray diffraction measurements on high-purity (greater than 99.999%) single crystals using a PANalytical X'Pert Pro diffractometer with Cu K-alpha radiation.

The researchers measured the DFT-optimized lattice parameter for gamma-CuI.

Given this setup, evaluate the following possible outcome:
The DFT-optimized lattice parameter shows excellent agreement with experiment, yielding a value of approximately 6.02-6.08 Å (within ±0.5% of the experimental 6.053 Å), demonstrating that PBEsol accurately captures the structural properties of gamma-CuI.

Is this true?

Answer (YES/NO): NO